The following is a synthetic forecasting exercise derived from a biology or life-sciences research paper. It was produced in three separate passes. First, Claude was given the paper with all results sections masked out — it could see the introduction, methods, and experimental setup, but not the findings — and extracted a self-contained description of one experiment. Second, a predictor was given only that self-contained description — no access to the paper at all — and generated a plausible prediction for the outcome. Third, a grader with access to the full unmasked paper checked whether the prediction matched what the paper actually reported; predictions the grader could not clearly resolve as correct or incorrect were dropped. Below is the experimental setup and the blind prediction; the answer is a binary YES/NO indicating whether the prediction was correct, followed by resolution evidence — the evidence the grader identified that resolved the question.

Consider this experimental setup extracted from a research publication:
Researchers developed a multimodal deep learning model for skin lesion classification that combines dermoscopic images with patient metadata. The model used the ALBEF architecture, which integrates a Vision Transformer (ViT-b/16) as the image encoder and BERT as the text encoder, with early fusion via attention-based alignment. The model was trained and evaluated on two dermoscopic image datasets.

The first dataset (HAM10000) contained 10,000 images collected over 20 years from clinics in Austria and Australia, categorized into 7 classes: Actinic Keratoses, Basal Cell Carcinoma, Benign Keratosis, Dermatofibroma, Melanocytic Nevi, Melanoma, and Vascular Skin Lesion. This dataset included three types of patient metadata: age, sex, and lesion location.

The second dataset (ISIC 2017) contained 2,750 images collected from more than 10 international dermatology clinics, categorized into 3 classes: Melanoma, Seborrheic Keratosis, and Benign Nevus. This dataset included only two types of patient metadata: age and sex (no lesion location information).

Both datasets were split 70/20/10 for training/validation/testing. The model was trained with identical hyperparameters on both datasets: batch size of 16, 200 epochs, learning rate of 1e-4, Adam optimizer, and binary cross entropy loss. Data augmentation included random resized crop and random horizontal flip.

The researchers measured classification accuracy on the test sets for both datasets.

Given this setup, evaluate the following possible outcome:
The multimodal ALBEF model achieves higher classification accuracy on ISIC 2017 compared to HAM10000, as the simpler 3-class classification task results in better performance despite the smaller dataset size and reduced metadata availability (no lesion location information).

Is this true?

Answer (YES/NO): NO